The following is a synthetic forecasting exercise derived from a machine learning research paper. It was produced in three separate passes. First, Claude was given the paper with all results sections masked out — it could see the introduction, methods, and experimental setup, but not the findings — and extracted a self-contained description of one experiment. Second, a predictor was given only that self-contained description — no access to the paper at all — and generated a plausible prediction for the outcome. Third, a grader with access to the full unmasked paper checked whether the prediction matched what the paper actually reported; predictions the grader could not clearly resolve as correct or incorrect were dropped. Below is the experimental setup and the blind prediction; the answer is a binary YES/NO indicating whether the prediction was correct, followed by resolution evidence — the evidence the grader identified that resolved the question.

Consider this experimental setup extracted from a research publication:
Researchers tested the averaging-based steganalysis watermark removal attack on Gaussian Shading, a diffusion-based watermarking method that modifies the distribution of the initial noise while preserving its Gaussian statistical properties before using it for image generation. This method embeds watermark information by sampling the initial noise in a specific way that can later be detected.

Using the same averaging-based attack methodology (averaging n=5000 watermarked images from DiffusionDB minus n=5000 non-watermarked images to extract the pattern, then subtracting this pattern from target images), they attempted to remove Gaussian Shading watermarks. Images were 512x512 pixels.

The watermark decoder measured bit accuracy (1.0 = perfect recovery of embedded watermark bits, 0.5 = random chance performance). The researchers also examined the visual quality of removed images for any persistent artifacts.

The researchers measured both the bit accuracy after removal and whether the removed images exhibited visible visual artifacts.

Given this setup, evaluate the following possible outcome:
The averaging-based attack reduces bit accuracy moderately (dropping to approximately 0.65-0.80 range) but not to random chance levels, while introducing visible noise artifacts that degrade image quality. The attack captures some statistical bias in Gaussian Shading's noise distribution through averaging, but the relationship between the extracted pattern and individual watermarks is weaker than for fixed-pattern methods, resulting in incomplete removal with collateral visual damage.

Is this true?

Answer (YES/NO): NO